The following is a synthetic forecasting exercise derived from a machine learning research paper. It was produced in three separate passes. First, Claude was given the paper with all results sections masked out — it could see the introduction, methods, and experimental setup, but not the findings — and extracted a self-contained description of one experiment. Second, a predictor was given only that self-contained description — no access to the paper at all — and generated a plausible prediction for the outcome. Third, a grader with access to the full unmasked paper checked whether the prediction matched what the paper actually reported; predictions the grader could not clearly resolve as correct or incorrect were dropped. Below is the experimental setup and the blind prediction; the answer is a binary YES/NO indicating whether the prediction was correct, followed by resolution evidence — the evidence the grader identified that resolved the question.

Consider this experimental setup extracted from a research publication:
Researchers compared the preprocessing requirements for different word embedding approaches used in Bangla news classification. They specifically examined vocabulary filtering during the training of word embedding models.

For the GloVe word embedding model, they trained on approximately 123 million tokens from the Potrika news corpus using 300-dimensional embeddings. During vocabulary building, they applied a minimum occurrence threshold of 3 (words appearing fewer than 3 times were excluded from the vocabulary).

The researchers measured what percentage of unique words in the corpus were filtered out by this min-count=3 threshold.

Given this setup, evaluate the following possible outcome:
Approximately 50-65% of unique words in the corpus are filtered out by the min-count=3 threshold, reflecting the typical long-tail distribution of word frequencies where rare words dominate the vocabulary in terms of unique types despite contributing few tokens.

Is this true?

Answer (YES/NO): NO